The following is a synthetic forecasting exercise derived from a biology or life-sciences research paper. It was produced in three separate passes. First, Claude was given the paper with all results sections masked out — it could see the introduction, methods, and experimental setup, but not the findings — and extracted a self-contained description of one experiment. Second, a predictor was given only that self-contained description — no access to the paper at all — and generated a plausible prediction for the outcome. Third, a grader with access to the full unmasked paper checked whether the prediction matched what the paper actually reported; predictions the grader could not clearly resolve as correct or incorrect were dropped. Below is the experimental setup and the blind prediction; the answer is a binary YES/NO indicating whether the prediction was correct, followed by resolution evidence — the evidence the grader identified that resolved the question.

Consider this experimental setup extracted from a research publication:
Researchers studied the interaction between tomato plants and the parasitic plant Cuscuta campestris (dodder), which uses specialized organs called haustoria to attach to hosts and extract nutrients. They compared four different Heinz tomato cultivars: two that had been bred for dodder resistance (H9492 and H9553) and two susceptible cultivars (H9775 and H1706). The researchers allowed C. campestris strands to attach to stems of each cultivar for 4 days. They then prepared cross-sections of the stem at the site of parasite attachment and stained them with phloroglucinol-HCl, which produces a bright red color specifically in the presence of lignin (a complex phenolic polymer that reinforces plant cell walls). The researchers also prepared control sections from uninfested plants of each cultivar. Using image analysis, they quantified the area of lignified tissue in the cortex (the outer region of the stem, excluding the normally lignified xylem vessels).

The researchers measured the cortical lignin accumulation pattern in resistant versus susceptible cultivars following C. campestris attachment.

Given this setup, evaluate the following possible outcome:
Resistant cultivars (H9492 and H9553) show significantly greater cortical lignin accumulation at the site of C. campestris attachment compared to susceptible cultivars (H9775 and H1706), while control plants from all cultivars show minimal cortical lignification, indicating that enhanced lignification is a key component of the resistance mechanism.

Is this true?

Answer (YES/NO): YES